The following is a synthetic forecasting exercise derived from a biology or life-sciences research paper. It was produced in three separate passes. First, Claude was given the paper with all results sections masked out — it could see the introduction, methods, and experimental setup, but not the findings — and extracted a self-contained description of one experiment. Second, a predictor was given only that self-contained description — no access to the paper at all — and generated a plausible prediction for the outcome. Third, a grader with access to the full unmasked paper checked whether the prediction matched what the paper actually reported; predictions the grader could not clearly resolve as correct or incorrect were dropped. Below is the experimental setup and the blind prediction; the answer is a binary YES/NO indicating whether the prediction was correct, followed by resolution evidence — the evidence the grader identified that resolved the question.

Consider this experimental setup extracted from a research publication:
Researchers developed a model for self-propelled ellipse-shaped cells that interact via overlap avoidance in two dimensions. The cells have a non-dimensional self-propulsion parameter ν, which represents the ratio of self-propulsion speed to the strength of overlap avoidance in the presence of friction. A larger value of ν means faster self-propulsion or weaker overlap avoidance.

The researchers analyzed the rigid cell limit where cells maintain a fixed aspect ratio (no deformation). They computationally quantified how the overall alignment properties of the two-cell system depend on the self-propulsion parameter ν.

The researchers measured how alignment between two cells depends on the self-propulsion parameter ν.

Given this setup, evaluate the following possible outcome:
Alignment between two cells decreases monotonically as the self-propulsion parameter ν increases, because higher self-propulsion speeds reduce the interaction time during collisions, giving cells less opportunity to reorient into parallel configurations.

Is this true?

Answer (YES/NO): NO